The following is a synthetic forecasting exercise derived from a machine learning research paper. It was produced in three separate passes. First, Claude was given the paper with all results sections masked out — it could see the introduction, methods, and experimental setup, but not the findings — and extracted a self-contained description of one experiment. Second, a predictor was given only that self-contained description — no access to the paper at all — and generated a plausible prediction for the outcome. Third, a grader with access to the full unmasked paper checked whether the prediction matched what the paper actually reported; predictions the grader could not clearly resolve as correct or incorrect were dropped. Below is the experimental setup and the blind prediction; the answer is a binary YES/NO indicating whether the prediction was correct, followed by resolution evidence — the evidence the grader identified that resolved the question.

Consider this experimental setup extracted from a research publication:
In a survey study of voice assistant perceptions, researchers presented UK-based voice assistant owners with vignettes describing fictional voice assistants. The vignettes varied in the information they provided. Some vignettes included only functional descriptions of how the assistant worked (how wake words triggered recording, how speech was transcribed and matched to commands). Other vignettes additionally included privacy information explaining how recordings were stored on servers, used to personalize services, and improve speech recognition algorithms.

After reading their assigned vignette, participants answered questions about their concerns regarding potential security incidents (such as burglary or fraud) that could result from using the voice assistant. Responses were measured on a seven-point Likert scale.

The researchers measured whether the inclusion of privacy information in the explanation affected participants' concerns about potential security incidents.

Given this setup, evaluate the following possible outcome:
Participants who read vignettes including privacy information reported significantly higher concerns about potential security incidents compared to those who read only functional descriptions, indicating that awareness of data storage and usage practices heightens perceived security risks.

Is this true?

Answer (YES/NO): NO